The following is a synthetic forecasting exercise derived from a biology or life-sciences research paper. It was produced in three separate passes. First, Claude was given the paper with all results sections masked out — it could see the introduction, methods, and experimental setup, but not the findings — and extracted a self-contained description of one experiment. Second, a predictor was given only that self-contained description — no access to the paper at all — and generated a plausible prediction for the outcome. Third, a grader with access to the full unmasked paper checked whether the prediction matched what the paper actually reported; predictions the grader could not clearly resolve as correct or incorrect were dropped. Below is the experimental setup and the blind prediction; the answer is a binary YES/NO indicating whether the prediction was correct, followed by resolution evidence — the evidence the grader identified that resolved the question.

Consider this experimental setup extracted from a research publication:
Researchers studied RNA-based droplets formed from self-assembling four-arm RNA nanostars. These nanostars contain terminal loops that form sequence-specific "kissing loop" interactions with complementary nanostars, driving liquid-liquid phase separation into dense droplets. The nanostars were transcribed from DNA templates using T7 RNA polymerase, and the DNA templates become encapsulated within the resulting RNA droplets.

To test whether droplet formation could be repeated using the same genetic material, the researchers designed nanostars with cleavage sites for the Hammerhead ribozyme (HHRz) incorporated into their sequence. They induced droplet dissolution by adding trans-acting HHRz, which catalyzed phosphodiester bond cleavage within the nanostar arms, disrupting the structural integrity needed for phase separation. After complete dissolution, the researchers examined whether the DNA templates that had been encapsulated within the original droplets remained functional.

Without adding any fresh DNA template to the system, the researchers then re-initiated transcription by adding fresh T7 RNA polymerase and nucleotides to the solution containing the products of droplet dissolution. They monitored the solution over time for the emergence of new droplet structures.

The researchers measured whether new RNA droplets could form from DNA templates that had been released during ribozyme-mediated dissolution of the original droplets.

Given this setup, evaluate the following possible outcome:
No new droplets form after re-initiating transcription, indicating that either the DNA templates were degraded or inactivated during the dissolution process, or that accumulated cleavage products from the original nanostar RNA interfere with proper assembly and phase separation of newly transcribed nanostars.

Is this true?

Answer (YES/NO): NO